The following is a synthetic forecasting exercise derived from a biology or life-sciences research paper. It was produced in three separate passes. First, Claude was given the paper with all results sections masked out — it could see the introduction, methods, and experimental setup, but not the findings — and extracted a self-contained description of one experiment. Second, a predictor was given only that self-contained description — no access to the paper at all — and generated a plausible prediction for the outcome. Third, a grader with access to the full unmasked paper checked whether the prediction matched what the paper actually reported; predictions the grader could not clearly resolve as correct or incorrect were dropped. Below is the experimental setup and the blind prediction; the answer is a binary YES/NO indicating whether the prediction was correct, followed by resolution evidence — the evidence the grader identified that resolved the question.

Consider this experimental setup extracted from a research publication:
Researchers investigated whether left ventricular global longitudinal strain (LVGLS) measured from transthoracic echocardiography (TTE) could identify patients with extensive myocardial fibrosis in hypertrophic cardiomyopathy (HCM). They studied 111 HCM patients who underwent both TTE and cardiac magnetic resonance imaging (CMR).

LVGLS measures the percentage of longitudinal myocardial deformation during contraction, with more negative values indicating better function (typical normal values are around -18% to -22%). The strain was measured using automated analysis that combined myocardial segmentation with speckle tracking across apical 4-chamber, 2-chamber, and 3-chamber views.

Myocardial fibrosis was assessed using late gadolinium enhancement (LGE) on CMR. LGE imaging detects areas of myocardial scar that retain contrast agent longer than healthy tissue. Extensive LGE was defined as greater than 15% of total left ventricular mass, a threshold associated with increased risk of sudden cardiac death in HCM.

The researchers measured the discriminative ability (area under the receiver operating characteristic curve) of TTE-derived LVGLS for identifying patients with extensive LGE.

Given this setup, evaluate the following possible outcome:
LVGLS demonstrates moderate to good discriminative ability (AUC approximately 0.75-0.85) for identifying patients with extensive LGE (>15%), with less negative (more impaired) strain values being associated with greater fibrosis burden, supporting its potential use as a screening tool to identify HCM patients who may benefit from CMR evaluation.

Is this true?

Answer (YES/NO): NO